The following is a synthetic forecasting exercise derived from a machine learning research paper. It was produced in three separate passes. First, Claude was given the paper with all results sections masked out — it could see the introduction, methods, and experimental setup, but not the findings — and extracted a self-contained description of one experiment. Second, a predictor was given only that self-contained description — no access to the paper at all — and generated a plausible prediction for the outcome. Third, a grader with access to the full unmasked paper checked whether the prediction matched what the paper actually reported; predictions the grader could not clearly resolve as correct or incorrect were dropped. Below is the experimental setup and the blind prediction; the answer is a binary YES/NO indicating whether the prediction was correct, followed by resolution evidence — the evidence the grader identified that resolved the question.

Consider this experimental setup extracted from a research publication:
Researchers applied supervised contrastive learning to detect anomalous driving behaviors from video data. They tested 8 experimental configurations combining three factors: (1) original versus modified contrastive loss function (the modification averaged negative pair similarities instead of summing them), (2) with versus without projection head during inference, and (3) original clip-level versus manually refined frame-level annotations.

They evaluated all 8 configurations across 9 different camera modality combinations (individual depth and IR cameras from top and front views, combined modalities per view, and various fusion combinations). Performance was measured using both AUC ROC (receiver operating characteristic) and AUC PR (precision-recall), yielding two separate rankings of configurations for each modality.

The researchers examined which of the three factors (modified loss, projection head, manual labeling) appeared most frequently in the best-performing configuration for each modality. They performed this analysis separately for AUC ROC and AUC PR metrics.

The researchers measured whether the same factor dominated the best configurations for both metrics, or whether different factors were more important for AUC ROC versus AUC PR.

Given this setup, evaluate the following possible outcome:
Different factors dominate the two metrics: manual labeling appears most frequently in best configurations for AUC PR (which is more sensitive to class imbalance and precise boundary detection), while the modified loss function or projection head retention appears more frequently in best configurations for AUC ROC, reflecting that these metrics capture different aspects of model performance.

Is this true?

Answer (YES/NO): NO